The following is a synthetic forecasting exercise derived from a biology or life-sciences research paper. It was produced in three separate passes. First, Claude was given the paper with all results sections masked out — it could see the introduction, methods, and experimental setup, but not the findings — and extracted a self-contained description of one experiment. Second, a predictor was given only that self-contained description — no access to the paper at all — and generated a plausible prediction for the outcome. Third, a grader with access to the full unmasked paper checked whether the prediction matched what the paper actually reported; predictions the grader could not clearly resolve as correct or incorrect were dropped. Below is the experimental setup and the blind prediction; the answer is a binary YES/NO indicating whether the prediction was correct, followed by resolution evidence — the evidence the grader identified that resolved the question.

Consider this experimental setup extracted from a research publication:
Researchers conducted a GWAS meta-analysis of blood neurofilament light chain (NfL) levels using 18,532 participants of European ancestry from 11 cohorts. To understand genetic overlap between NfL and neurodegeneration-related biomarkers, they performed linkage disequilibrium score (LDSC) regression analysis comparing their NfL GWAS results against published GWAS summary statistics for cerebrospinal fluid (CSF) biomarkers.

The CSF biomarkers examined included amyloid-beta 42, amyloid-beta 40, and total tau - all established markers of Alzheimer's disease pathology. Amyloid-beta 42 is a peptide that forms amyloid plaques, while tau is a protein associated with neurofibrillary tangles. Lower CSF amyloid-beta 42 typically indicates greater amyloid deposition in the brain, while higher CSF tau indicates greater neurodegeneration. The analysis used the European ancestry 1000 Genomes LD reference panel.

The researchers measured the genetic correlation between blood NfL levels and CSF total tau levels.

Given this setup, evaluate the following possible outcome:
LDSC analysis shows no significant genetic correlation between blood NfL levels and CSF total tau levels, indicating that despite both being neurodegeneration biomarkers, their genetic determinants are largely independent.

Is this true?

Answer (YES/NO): NO